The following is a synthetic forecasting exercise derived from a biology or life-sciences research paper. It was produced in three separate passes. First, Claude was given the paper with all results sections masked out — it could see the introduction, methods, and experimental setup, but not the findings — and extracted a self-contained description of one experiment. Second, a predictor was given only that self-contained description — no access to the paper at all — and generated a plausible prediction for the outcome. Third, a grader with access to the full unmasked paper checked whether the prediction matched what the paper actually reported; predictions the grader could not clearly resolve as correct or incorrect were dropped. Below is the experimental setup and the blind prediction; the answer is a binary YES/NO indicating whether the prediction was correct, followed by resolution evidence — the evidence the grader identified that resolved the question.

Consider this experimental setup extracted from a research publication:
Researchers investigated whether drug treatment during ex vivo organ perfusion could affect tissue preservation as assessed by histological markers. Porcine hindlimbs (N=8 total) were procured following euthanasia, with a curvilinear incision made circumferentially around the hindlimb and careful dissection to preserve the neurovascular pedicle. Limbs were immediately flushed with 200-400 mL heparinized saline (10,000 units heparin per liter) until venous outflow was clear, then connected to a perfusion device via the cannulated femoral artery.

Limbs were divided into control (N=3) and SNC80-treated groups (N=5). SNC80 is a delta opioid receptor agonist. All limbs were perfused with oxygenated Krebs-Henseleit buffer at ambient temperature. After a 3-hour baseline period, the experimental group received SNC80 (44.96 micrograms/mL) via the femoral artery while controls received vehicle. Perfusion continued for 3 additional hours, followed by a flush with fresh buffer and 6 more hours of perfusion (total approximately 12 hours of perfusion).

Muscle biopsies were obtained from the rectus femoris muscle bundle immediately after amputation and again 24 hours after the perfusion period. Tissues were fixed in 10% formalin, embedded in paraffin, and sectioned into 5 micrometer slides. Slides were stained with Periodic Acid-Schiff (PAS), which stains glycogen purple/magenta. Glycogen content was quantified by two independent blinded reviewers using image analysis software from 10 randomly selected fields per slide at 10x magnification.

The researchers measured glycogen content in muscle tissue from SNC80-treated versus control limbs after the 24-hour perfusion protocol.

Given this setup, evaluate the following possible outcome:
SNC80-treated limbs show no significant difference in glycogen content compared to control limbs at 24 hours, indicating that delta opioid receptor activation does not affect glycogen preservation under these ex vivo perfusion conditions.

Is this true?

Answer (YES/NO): YES